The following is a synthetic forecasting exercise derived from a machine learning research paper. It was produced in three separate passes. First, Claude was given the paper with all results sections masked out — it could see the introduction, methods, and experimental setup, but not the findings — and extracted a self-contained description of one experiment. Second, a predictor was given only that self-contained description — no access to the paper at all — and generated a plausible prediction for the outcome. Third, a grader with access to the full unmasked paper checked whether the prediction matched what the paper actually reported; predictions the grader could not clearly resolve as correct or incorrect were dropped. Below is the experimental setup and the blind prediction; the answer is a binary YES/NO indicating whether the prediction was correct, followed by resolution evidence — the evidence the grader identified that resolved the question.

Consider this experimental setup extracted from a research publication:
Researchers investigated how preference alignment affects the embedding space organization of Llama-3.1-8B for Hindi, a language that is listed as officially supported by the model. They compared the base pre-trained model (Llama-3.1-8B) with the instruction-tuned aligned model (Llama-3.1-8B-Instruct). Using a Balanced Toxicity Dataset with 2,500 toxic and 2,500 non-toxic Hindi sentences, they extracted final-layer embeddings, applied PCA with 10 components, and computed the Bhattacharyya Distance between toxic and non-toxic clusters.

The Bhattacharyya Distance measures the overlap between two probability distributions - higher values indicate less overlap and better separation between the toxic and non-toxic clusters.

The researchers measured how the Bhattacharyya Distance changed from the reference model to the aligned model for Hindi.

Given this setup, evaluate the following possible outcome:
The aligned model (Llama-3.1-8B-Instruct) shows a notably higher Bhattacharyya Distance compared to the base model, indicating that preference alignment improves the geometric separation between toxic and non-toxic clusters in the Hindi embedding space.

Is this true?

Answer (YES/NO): NO